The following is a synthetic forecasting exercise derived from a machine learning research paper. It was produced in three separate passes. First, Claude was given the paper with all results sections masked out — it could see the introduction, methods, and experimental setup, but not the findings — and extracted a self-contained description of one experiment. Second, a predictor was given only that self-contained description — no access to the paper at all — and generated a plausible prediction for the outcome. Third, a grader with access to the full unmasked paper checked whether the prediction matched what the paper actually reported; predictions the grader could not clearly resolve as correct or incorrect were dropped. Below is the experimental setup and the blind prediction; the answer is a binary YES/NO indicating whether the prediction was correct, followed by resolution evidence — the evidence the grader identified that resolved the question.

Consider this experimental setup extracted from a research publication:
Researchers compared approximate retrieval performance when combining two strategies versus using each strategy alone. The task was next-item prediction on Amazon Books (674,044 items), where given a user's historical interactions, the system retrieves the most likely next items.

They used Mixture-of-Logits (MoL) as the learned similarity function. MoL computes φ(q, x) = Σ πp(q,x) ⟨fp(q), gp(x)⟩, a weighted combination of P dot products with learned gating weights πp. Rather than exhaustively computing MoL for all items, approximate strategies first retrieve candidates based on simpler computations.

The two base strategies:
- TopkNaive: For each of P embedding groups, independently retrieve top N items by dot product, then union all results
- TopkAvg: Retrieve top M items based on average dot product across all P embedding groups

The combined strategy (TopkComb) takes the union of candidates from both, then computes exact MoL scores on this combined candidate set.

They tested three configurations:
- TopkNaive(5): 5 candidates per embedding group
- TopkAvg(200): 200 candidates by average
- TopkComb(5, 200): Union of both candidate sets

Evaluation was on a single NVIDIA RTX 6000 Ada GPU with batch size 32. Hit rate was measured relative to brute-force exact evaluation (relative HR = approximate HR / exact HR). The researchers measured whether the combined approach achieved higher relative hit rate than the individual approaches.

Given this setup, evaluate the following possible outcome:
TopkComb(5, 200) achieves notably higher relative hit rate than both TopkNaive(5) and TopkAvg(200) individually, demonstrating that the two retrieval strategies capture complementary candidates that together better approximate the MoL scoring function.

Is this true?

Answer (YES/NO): YES